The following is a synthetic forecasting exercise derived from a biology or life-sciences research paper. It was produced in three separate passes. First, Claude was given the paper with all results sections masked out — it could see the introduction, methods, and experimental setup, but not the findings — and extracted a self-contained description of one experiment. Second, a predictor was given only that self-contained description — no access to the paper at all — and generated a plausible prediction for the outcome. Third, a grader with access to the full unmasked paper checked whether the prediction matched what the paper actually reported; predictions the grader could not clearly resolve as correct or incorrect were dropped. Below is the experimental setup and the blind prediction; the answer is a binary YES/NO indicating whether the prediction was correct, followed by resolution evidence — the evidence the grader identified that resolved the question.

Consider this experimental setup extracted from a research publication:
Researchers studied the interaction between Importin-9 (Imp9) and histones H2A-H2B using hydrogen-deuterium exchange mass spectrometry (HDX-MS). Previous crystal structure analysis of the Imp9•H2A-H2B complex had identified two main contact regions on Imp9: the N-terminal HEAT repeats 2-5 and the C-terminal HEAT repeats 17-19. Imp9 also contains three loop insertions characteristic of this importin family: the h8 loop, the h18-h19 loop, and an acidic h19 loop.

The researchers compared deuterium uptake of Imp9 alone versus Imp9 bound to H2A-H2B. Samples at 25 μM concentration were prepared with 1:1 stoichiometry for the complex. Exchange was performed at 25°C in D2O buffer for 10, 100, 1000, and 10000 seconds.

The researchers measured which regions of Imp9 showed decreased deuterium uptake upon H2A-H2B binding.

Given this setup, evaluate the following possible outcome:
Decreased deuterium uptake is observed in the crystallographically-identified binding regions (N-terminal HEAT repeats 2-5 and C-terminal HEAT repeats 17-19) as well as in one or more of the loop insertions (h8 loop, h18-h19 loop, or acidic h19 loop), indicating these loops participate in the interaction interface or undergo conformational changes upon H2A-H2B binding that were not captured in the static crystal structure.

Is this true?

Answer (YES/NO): YES